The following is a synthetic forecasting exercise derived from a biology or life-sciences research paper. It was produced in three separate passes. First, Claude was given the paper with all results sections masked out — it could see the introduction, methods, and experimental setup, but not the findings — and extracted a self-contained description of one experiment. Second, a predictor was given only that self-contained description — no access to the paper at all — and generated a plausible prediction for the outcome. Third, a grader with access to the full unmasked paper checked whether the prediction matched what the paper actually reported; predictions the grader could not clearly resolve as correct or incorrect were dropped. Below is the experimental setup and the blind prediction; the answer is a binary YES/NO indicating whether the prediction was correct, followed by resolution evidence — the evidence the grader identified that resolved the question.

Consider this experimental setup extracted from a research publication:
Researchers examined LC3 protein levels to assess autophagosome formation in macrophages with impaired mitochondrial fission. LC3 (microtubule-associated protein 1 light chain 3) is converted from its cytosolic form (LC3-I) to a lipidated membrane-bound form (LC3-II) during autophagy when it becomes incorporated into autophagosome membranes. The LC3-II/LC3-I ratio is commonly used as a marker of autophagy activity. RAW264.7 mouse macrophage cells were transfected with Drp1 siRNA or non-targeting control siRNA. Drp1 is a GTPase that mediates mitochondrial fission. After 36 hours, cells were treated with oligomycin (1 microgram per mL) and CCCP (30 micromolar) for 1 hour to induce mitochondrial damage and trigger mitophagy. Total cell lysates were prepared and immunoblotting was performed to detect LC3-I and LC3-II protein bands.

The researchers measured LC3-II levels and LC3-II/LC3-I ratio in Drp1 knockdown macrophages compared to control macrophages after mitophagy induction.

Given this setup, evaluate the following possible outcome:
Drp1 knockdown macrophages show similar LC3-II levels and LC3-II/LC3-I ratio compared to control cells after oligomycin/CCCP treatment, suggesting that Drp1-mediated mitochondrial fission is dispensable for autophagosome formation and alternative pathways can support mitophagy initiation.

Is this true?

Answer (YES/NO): NO